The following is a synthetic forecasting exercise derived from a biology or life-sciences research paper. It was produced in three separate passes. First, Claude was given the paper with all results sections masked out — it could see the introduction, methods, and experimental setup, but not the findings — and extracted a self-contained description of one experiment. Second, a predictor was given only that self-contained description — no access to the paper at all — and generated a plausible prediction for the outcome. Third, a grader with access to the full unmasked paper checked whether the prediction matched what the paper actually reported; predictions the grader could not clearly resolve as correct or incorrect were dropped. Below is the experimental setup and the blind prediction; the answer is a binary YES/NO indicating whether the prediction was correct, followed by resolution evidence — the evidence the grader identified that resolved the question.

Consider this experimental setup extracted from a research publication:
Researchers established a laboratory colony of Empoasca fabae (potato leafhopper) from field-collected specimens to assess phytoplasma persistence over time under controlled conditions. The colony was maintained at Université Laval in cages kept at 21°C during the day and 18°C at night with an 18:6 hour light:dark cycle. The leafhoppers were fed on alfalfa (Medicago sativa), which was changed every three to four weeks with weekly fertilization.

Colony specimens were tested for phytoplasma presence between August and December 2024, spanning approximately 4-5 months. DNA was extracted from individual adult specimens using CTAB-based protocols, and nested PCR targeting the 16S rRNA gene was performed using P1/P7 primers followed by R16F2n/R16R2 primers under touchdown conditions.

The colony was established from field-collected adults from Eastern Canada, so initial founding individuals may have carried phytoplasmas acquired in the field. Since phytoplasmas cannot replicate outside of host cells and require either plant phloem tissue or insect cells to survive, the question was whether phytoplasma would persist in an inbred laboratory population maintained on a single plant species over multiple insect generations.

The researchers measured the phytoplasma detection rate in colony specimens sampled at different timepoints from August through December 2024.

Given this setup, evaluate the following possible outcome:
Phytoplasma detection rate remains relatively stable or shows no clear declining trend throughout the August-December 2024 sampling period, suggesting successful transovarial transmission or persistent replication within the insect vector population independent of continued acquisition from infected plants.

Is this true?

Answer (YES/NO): NO